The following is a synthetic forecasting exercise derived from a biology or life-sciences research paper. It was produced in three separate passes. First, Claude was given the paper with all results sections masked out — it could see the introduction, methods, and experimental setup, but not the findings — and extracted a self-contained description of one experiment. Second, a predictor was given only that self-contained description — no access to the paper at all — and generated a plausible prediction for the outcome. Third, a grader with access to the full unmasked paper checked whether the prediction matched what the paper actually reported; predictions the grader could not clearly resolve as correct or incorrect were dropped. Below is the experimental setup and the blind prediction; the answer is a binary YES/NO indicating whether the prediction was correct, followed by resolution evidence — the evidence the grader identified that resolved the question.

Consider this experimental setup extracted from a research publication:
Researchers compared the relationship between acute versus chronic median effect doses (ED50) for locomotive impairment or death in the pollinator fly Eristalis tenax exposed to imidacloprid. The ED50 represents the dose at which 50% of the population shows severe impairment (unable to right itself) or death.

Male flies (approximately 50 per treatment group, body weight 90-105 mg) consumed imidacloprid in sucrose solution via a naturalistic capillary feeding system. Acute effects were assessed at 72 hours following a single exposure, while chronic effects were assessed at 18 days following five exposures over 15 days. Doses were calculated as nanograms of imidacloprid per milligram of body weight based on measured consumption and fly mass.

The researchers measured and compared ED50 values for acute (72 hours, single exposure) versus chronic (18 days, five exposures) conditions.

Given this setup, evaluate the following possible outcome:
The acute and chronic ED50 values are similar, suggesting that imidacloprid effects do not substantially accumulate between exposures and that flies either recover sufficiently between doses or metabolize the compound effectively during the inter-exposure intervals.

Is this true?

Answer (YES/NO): NO